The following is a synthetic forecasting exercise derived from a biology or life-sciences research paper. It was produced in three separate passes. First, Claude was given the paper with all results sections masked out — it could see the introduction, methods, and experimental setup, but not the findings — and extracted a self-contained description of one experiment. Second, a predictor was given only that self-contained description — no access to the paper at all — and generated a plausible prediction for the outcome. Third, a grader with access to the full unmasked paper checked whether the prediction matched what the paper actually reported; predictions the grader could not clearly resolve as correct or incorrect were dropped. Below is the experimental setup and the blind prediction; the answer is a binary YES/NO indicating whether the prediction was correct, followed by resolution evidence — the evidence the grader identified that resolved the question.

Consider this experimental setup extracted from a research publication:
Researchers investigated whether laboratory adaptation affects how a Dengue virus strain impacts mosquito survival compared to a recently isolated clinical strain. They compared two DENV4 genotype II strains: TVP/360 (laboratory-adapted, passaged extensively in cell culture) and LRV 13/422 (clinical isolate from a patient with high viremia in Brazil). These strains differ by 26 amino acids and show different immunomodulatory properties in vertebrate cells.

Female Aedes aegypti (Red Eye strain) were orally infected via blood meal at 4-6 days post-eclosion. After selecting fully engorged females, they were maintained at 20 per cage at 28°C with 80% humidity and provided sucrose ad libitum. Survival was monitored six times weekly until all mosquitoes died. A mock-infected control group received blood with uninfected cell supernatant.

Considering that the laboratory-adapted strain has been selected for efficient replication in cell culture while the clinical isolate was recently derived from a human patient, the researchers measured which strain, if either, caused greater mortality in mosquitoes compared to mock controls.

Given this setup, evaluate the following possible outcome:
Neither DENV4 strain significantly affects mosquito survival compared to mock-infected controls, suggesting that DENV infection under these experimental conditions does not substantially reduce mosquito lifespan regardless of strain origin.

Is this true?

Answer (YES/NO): YES